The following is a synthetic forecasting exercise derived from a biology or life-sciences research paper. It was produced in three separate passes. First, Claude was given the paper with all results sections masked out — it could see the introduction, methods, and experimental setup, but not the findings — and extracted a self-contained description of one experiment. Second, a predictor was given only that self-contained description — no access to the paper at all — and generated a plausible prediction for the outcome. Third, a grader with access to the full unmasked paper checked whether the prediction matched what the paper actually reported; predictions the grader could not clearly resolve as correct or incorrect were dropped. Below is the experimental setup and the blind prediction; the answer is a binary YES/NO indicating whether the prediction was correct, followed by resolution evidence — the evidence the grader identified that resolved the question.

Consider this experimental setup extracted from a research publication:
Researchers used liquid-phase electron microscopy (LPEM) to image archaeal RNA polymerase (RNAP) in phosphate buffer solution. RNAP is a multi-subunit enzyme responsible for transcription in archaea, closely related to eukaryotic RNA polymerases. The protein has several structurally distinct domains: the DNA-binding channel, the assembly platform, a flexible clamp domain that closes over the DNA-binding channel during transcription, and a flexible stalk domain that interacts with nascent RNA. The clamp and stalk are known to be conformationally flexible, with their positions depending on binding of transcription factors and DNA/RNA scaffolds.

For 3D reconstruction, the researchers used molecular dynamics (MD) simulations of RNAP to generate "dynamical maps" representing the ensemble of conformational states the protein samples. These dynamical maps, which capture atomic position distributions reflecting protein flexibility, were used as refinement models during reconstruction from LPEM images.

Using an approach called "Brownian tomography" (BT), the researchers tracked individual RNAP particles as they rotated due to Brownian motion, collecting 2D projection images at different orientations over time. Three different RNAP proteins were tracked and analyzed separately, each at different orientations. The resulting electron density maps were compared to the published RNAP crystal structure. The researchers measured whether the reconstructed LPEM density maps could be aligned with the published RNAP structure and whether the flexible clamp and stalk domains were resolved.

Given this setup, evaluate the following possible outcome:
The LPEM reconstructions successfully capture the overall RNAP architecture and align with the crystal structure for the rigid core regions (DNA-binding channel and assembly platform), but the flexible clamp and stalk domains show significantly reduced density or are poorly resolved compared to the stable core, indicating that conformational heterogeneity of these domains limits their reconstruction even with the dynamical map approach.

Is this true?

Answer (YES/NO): NO